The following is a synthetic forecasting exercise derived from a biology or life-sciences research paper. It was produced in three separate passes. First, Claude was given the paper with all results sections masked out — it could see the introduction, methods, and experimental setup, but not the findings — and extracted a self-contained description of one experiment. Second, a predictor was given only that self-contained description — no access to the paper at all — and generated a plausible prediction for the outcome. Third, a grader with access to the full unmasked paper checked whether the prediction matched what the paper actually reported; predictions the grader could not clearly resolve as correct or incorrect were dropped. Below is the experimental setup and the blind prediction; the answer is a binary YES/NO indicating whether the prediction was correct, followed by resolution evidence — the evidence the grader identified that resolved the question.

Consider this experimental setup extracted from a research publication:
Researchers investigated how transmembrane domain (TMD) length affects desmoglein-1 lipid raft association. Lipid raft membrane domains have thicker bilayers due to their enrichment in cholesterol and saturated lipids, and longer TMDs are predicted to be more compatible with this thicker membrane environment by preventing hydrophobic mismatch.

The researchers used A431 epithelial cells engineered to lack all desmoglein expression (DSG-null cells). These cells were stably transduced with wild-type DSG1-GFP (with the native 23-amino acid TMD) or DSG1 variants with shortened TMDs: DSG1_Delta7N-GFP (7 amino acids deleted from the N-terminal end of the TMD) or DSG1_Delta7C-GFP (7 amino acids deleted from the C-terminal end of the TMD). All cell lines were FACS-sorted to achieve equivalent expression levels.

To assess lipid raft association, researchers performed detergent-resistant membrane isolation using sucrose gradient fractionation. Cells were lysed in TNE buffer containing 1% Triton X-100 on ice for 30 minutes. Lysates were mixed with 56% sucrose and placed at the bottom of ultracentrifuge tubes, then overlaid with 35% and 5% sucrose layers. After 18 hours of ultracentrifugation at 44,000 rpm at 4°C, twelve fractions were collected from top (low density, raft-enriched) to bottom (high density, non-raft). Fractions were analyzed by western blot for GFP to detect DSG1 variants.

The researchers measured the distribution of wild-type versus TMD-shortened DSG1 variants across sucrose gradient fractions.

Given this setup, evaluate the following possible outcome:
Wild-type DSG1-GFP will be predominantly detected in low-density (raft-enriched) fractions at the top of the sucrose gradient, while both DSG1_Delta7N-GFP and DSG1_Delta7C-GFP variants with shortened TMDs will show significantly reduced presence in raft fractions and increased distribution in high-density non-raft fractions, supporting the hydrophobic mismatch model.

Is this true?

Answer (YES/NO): YES